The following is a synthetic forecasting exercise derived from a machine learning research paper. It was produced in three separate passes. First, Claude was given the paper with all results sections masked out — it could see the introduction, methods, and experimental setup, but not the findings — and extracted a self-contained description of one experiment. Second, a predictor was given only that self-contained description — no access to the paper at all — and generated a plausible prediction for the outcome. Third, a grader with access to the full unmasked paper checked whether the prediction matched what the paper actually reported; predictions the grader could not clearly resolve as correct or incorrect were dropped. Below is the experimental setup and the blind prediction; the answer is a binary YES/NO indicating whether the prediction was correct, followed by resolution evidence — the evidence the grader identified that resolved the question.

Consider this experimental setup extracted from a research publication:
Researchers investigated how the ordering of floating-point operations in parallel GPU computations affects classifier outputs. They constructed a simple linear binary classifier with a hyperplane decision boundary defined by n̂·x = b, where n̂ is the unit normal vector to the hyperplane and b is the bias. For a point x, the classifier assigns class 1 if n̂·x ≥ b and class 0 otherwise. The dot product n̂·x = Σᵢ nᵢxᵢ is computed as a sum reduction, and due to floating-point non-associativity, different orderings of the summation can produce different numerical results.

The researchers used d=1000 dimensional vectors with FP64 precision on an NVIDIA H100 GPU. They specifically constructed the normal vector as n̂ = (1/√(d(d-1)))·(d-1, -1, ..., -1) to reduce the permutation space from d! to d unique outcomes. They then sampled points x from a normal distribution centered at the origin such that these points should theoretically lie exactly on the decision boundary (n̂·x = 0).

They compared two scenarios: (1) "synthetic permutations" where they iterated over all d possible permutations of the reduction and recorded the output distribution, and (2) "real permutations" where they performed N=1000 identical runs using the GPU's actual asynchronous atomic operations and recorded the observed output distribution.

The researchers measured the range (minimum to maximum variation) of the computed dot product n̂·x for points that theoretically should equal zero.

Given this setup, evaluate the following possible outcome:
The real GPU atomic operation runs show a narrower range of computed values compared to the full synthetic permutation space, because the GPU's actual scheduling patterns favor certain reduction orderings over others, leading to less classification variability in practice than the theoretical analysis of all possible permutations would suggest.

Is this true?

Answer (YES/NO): YES